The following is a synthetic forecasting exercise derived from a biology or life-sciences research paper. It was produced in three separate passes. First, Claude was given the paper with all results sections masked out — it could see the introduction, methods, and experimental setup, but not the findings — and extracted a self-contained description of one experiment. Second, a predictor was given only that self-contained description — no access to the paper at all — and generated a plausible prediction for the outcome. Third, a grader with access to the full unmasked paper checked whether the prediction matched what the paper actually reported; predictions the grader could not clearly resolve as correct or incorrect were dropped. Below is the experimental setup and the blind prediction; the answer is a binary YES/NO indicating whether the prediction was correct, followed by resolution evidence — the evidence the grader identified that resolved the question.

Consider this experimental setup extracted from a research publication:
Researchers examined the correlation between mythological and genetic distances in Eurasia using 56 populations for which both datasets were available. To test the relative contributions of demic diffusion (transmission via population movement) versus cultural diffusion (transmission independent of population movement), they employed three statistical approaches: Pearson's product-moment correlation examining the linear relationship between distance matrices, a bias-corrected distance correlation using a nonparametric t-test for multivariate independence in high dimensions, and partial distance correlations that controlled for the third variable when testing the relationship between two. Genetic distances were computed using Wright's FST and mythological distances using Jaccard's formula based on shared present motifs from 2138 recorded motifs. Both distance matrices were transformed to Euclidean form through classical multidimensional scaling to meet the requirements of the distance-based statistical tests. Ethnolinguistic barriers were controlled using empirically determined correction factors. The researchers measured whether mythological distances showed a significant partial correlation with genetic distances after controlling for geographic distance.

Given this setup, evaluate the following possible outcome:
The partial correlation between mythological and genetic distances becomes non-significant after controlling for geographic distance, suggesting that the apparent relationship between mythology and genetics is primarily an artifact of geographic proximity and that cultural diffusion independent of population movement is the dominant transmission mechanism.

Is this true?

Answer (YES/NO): NO